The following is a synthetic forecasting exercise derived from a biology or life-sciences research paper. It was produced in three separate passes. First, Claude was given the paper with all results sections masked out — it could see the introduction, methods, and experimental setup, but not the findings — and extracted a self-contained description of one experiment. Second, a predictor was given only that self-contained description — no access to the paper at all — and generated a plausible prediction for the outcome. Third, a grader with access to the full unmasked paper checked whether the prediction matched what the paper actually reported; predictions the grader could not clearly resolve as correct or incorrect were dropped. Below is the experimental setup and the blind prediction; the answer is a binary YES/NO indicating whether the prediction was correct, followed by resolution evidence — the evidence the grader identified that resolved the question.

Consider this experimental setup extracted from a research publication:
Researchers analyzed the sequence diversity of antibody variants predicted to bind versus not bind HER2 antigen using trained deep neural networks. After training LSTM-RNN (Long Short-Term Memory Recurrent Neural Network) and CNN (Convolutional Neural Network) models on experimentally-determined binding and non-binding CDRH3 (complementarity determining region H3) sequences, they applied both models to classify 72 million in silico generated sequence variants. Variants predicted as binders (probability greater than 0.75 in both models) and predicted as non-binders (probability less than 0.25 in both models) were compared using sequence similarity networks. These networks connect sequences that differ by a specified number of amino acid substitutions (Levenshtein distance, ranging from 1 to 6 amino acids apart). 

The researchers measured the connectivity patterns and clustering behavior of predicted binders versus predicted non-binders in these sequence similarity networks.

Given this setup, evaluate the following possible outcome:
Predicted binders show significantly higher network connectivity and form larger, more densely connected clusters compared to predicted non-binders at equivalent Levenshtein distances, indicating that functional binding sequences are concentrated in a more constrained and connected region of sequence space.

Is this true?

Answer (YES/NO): NO